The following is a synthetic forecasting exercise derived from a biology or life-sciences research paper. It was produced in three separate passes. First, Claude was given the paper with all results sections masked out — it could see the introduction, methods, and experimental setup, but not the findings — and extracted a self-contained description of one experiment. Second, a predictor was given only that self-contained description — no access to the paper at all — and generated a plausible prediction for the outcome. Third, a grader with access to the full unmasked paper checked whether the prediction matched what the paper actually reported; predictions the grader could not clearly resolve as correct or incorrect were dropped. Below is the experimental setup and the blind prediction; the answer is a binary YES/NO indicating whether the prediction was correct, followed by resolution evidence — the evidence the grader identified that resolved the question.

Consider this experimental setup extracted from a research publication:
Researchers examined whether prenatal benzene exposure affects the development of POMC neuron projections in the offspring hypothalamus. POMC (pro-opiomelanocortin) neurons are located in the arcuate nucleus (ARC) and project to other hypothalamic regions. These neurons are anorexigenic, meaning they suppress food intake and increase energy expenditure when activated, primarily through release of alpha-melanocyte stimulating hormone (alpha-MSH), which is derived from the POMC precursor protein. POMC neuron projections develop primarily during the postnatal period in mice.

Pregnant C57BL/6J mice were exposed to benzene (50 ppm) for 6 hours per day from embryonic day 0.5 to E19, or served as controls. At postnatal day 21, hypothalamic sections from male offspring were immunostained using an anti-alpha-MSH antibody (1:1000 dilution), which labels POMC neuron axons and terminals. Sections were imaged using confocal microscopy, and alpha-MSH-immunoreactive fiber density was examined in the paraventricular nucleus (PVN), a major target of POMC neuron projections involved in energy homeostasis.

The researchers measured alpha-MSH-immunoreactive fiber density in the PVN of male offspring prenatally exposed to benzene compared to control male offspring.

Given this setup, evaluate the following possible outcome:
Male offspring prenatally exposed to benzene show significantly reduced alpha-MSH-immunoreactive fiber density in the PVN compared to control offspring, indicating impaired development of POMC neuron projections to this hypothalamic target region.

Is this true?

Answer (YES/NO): YES